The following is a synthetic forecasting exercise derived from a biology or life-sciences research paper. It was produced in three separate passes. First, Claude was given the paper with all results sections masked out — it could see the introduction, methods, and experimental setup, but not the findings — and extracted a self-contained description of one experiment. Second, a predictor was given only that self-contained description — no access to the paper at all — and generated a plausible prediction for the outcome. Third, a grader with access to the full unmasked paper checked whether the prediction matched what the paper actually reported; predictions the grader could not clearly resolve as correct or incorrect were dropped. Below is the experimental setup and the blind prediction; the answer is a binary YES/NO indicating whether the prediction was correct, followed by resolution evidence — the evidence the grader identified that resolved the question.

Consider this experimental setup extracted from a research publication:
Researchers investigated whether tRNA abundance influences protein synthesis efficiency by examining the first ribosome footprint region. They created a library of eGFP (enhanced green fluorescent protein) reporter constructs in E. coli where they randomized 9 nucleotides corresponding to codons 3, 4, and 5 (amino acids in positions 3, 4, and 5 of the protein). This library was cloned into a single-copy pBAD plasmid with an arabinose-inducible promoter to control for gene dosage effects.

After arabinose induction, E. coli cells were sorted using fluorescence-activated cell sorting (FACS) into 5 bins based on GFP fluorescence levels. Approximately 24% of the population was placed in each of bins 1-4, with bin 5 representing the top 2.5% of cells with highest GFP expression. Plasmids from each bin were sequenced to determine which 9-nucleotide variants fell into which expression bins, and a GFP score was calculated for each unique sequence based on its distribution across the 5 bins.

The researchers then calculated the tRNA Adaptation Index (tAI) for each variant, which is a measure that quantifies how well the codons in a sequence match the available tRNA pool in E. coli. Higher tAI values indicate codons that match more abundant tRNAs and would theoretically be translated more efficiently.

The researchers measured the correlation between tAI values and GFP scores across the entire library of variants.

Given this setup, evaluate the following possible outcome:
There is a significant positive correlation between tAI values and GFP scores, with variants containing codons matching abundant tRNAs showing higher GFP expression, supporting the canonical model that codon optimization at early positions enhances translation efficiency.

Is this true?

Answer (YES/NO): NO